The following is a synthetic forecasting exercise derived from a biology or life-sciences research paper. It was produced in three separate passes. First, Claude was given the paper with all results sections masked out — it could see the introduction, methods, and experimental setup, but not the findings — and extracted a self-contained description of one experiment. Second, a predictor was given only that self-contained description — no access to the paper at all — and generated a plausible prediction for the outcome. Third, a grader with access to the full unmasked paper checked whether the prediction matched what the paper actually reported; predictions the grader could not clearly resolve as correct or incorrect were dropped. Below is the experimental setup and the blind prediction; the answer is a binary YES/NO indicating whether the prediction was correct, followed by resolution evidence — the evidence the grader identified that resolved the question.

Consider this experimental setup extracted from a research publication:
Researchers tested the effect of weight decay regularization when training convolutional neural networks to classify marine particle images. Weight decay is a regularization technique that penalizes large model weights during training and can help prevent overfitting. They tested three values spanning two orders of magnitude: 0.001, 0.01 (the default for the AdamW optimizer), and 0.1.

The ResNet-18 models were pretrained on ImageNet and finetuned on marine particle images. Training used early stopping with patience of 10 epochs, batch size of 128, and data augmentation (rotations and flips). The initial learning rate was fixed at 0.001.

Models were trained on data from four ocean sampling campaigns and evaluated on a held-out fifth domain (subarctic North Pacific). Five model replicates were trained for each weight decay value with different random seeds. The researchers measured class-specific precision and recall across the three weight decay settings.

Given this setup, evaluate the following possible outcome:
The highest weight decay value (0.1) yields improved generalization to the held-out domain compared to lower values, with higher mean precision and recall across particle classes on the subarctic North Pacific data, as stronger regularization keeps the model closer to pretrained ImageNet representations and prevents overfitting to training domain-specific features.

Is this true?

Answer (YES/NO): NO